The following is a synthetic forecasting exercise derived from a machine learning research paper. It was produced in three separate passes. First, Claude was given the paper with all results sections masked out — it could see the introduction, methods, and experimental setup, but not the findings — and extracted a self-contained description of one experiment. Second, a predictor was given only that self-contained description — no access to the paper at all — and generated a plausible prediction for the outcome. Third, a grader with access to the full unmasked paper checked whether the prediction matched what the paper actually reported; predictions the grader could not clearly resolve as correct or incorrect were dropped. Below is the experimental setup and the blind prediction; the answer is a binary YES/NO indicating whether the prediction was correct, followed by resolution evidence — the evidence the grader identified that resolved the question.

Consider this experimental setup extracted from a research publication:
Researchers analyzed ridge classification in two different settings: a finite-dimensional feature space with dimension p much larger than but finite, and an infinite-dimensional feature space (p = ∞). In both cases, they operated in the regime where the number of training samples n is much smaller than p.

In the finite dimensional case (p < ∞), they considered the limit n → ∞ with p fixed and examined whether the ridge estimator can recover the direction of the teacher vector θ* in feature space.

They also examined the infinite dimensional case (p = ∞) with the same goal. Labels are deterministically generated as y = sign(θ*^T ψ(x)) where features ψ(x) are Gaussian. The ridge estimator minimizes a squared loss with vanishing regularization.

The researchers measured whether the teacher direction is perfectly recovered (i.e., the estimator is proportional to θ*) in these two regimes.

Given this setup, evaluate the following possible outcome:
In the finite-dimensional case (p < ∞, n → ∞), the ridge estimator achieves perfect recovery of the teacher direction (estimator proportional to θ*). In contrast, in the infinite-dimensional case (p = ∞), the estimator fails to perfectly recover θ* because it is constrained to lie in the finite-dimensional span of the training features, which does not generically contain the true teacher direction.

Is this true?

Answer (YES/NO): NO